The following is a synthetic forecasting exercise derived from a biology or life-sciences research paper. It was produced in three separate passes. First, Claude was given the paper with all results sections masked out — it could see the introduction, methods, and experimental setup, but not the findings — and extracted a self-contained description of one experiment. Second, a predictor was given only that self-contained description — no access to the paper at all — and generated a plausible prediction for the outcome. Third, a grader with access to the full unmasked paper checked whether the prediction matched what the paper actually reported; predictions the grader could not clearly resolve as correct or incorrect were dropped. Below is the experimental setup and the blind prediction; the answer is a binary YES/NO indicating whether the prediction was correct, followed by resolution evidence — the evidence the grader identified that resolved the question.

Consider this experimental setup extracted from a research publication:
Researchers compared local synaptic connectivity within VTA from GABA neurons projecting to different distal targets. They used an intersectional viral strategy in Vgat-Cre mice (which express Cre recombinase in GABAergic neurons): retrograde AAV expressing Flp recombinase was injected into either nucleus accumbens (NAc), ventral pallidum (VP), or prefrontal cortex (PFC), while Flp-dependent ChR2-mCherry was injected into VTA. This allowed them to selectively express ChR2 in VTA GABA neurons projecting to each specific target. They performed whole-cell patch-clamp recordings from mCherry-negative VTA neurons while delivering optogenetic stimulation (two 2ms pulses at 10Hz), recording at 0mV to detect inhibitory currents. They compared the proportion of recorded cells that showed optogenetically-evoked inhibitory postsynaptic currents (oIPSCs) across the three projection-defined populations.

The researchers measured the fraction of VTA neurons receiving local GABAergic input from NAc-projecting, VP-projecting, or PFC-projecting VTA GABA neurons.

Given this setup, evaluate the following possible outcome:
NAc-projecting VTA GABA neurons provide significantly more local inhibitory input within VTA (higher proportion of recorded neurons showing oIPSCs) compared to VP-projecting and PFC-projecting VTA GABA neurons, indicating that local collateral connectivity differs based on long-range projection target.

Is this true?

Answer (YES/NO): NO